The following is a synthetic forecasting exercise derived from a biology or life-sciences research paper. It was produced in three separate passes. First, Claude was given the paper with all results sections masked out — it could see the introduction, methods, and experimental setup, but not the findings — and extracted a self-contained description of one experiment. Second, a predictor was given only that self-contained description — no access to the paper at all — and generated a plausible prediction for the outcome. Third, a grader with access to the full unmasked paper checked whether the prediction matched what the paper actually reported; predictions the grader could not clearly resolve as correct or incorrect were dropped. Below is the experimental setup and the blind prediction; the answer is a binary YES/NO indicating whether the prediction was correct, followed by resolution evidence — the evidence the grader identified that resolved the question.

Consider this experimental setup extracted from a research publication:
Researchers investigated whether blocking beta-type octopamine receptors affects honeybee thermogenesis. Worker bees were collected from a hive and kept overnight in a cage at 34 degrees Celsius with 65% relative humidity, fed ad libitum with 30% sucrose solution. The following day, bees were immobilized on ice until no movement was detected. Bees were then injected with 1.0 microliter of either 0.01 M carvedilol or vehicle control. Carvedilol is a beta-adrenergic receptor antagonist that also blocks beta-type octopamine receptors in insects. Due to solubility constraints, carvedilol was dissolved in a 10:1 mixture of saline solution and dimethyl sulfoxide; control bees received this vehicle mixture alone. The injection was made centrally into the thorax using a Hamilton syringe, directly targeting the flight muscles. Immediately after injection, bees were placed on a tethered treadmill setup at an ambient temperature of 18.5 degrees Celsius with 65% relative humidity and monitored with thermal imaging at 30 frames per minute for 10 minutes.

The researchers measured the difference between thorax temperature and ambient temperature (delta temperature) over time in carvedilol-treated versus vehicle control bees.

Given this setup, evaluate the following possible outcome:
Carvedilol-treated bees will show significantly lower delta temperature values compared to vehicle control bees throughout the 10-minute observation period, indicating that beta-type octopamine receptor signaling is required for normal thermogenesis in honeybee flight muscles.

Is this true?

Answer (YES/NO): NO